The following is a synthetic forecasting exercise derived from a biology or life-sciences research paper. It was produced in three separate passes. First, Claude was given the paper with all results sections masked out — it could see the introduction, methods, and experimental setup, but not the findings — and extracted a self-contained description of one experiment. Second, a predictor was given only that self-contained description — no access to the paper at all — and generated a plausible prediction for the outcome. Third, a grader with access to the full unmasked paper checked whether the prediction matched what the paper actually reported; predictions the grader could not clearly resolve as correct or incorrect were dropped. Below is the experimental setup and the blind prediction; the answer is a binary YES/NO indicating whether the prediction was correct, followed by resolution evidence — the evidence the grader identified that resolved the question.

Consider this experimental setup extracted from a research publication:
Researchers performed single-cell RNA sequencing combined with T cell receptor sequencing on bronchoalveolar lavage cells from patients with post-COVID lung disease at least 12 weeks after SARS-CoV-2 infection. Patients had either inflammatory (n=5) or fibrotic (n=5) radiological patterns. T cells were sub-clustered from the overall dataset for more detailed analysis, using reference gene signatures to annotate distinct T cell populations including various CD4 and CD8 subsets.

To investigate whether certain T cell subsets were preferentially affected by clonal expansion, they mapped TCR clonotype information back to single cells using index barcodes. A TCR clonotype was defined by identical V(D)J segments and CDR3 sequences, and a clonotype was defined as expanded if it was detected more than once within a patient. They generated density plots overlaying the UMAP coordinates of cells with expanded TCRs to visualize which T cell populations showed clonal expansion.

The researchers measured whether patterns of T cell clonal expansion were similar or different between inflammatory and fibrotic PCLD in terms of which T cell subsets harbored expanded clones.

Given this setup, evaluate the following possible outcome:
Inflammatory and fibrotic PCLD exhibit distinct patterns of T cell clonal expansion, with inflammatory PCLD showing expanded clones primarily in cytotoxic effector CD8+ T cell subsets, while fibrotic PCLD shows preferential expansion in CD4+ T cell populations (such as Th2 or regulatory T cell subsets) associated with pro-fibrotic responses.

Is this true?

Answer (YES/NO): NO